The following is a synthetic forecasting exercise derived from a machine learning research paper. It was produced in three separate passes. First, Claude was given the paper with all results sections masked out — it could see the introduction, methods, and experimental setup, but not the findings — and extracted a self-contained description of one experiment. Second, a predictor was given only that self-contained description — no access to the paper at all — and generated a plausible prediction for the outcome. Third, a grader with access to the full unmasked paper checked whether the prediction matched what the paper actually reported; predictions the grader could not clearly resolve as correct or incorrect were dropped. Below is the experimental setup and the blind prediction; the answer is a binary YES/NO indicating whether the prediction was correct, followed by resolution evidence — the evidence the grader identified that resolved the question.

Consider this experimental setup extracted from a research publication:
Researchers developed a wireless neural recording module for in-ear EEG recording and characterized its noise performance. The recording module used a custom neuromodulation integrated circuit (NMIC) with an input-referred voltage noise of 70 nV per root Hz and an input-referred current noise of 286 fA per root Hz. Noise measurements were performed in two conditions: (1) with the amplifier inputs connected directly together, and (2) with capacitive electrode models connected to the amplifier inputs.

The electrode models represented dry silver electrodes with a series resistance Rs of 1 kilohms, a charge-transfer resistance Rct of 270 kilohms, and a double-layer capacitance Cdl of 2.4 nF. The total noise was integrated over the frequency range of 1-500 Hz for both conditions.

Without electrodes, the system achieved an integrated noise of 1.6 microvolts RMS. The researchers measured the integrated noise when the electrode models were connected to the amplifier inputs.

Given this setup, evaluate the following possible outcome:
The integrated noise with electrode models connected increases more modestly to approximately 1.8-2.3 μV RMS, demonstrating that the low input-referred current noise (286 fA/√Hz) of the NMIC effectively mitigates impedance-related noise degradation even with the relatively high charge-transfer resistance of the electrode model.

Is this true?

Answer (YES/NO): NO